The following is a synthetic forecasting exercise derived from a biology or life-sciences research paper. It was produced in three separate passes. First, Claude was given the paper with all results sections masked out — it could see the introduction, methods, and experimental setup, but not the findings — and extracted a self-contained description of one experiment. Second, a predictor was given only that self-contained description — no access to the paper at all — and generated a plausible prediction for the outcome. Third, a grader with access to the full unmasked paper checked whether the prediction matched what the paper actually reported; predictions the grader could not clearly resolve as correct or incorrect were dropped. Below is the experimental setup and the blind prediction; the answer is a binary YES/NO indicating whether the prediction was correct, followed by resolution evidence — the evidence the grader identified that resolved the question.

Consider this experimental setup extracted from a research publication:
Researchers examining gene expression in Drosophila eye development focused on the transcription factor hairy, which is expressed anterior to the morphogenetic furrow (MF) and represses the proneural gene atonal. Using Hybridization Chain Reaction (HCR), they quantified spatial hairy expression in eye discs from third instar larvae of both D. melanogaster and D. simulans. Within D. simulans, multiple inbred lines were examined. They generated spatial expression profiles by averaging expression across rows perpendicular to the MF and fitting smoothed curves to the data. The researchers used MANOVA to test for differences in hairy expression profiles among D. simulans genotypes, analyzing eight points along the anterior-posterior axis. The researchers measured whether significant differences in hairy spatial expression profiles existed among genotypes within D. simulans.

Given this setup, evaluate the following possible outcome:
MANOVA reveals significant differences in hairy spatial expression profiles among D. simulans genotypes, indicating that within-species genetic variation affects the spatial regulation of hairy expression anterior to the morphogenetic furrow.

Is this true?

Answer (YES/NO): YES